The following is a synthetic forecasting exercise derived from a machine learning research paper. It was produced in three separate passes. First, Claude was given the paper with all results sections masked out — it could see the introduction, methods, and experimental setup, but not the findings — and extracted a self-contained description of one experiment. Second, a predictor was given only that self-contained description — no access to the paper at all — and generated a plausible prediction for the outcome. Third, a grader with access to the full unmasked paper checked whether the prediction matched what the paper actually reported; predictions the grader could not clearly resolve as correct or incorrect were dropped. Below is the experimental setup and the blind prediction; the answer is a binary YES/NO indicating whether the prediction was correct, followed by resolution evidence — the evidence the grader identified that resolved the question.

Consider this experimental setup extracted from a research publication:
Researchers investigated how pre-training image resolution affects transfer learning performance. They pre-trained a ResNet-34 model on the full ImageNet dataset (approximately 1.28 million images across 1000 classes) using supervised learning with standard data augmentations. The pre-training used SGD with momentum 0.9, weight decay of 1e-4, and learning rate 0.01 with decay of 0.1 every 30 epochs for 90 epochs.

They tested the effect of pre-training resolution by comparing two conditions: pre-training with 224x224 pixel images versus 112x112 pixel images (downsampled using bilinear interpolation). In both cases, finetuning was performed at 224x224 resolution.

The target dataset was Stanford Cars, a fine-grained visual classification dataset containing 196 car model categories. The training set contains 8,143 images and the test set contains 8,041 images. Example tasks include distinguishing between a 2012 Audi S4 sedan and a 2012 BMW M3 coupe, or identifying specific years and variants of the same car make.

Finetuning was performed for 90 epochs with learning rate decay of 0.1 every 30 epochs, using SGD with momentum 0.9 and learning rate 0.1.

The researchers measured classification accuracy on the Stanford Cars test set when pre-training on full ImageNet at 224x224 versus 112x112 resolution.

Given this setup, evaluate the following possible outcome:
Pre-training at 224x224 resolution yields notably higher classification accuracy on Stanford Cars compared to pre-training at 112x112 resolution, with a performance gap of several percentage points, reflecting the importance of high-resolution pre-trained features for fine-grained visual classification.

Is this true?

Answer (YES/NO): NO